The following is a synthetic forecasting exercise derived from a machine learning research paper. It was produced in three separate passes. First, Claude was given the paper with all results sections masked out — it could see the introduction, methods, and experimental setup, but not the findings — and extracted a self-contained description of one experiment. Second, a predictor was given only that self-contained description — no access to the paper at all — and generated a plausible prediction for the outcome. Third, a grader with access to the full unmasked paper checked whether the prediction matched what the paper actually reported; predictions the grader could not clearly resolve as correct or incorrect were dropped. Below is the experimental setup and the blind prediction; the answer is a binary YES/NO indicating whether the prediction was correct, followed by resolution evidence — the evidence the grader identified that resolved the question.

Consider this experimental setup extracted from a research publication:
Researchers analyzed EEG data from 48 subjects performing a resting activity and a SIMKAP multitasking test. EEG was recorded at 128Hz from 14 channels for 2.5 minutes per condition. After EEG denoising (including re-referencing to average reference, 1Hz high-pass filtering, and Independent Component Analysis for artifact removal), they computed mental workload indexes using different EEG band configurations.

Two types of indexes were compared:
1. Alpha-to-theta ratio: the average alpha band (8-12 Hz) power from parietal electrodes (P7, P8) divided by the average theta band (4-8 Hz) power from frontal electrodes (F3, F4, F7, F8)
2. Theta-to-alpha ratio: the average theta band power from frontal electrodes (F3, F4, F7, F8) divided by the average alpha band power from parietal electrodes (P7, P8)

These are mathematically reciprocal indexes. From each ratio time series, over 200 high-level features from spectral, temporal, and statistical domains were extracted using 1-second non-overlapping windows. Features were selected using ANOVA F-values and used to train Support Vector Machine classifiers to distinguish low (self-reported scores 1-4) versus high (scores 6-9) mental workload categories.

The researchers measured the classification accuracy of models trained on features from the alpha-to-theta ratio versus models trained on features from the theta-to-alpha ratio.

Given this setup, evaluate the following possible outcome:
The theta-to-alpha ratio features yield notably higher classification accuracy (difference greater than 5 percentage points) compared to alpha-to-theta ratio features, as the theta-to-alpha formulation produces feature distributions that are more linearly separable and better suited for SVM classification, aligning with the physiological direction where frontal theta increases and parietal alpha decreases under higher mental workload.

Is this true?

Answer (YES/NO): NO